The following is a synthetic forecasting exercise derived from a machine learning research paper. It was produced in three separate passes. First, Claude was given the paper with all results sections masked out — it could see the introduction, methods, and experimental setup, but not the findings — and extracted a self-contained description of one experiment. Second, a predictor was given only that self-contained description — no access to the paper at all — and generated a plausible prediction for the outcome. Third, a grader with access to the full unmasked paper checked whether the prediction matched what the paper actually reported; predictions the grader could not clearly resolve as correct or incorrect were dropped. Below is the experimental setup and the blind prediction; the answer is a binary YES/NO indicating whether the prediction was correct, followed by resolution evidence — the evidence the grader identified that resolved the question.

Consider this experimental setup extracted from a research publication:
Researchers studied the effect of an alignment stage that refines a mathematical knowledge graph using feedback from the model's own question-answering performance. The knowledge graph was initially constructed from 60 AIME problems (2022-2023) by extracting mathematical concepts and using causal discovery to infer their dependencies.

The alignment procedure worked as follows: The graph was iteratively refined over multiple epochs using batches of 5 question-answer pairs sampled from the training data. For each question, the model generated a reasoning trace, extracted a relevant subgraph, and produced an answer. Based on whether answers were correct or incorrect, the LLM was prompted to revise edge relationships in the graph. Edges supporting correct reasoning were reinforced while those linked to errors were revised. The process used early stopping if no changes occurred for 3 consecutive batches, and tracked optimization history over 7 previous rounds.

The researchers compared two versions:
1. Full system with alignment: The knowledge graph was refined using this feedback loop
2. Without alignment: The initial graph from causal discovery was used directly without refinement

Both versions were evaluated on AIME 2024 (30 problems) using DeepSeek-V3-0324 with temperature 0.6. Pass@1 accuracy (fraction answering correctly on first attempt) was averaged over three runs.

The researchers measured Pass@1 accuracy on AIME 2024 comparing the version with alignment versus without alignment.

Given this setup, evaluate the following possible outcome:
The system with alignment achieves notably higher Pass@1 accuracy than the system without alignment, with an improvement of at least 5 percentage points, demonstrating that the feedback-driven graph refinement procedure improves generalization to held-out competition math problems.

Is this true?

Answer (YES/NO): NO